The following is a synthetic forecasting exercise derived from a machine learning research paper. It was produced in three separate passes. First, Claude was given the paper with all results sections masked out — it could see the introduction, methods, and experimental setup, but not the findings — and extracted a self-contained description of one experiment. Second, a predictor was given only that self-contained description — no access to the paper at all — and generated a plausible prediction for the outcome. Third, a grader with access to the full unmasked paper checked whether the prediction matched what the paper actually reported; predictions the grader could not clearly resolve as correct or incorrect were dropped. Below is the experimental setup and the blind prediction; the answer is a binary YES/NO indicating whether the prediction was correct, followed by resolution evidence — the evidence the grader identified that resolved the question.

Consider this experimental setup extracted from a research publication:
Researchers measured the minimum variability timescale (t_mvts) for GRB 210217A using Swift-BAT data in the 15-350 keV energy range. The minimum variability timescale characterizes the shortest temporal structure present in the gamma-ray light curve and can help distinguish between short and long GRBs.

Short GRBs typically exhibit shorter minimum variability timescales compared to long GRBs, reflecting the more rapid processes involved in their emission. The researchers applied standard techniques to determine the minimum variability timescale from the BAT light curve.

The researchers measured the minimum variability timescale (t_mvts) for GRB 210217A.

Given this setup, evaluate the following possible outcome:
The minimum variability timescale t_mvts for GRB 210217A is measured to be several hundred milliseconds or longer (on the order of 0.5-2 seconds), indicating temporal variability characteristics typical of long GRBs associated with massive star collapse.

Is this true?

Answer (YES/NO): YES